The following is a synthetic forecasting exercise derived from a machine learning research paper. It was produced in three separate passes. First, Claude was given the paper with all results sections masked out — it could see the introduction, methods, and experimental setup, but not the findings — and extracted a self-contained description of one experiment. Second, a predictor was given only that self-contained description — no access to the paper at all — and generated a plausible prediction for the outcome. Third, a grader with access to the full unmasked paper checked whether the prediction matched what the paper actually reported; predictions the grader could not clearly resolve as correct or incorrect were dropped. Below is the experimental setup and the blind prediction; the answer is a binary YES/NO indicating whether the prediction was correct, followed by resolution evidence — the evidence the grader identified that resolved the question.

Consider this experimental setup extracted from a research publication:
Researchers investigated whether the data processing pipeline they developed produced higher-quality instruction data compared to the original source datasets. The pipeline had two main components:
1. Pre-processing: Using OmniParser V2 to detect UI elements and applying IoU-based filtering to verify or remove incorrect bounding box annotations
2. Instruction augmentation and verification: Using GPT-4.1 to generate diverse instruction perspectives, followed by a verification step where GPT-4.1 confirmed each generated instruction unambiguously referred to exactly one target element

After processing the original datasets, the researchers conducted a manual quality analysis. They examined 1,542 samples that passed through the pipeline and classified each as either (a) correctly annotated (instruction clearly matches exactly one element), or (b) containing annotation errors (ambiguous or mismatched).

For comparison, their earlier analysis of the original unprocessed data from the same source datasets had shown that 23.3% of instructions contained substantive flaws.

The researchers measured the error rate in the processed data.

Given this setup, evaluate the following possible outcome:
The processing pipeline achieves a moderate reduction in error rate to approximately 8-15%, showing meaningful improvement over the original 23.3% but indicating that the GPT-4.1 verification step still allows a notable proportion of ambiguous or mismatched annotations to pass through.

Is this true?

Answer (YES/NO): NO